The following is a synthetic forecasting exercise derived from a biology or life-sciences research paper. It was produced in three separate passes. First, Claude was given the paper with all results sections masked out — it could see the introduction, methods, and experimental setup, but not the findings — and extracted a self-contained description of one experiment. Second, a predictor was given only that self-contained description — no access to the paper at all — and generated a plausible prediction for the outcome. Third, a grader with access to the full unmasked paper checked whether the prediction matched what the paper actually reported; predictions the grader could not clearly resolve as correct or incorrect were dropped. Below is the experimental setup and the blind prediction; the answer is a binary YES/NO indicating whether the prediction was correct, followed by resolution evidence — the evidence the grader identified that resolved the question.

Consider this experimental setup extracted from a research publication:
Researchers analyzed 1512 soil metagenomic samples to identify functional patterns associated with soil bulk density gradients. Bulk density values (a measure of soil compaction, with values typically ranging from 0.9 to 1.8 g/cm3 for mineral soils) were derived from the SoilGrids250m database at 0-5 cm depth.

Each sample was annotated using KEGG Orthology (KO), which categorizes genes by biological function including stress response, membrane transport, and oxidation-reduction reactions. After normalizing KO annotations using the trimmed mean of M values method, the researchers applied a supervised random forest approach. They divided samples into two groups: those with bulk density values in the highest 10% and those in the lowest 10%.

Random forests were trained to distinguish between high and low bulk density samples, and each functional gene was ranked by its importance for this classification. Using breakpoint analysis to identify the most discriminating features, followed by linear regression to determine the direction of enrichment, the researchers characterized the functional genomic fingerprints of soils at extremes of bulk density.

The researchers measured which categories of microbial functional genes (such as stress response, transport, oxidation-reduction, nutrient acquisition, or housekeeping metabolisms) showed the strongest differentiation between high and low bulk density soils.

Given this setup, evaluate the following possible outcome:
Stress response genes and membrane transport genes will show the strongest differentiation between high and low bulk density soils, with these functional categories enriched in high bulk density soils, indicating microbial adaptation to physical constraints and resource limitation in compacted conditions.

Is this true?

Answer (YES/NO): YES